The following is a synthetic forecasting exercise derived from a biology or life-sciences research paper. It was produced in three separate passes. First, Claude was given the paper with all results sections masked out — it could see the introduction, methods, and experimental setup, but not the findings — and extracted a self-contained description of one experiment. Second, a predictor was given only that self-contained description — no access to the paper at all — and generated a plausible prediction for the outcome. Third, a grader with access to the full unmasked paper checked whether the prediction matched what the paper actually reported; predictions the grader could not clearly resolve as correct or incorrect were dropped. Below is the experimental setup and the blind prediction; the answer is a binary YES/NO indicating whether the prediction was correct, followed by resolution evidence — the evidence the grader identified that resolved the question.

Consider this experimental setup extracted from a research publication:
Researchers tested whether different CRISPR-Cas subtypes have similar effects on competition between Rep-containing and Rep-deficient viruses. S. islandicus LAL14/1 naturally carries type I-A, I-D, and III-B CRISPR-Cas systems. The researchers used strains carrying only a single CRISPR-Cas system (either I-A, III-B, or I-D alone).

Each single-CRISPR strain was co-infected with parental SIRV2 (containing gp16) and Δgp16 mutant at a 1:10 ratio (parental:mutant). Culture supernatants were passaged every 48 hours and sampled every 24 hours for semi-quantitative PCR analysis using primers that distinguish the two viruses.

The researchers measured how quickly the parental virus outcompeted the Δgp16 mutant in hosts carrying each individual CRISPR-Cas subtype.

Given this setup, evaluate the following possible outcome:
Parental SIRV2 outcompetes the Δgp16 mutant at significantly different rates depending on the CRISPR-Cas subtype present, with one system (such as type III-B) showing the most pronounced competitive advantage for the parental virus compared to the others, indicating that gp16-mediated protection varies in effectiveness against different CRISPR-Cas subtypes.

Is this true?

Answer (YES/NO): NO